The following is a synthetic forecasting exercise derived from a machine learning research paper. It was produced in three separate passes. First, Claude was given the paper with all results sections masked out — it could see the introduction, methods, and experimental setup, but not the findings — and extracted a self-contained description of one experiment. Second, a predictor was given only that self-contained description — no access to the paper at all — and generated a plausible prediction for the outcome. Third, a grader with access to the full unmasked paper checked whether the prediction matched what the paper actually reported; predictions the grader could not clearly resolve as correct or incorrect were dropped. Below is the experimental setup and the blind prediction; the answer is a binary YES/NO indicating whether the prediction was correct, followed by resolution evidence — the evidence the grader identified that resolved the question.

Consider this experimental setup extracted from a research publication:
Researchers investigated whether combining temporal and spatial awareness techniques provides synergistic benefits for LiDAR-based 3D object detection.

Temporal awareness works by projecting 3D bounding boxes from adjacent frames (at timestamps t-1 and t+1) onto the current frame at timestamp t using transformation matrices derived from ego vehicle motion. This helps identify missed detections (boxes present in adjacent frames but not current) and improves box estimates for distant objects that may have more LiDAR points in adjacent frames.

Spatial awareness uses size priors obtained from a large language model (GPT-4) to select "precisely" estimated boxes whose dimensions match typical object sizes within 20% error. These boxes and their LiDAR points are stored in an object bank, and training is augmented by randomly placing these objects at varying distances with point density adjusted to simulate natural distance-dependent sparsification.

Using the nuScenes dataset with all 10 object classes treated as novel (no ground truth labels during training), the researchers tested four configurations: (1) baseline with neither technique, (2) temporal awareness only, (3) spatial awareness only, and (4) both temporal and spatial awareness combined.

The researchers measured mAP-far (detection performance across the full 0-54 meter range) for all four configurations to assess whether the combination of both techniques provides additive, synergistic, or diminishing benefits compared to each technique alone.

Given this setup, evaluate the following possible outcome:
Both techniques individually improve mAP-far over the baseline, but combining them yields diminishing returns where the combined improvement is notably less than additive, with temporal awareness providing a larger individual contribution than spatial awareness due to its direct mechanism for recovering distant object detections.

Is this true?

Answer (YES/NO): NO